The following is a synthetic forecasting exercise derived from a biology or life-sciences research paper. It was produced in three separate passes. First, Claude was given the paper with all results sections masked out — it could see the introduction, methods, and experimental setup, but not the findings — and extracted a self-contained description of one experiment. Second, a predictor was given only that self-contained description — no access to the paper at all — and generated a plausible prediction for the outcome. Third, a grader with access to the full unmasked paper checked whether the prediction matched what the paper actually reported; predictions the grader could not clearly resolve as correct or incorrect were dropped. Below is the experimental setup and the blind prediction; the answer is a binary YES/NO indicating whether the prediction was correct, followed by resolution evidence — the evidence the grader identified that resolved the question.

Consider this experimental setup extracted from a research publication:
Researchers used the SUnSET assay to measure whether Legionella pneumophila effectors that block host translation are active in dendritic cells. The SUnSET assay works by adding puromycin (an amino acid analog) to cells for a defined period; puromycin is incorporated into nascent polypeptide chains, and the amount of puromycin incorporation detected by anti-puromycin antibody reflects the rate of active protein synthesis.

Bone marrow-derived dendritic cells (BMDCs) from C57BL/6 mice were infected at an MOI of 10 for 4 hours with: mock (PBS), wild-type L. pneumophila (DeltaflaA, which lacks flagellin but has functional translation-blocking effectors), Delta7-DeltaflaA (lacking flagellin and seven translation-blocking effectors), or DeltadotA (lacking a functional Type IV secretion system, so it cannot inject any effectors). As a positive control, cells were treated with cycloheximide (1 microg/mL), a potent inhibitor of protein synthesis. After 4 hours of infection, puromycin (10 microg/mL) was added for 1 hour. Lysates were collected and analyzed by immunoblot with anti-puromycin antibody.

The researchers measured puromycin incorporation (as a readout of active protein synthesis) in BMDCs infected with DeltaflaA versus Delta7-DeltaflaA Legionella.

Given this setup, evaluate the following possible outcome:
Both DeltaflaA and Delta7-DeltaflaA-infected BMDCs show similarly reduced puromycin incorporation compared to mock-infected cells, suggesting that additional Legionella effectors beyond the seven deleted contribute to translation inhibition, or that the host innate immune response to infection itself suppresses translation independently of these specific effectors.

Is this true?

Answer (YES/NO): NO